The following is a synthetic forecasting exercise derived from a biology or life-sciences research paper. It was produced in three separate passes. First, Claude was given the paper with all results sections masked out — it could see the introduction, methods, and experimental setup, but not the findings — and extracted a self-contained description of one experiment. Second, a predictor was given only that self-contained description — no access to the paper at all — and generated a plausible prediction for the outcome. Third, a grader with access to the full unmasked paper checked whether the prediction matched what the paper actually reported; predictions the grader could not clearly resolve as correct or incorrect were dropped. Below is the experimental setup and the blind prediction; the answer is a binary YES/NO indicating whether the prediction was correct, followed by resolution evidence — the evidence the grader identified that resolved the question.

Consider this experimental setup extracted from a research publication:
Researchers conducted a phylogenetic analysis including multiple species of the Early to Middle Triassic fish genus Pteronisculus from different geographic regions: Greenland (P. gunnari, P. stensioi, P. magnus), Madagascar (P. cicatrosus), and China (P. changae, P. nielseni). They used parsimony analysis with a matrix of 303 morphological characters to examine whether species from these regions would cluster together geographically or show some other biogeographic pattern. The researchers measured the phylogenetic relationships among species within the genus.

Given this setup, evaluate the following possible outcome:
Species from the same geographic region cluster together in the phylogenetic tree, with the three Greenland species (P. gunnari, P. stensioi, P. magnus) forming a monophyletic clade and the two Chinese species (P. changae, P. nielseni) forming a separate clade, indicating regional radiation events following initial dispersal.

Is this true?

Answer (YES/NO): NO